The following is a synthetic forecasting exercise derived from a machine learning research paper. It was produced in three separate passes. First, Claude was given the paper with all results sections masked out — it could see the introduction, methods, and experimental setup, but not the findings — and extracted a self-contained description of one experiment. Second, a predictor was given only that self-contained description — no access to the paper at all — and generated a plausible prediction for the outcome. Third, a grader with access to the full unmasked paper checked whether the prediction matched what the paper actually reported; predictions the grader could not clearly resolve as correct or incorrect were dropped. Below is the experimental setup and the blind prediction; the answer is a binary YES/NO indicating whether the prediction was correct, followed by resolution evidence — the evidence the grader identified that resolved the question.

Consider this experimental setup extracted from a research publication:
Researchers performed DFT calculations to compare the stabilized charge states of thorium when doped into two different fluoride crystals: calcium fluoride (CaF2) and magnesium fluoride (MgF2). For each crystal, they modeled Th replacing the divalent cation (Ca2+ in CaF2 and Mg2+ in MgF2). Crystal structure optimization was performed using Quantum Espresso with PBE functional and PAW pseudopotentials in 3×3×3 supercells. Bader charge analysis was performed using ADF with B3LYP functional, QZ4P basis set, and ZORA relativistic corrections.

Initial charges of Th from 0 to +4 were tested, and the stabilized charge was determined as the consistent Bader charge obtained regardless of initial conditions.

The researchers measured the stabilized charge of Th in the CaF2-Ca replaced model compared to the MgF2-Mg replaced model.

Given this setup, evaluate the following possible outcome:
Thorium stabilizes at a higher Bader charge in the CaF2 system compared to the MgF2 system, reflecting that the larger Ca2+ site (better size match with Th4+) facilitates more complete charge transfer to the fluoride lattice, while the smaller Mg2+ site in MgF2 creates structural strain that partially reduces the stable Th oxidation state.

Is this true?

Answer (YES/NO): NO